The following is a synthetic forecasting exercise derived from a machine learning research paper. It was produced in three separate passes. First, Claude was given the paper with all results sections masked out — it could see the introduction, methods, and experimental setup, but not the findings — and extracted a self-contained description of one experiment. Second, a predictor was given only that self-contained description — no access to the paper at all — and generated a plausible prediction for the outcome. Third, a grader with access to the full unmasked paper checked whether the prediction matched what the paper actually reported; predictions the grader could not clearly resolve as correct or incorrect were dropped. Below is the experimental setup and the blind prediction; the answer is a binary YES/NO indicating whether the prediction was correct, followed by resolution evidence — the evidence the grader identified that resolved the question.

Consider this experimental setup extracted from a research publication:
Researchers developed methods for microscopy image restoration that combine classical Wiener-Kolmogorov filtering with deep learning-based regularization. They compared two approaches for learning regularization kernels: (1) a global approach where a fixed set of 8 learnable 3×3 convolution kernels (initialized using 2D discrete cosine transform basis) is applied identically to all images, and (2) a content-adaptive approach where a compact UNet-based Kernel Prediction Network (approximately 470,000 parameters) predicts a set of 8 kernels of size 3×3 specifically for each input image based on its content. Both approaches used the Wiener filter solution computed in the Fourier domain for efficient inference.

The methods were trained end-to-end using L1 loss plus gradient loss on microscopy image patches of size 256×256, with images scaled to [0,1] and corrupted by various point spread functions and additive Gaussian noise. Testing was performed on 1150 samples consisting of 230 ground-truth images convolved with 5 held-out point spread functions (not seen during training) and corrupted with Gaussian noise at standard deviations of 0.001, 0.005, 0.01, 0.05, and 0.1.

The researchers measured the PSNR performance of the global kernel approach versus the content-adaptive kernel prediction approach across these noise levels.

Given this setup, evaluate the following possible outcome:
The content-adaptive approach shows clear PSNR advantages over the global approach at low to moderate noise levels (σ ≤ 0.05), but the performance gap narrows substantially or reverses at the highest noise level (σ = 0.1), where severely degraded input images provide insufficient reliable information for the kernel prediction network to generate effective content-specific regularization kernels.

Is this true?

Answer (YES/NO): NO